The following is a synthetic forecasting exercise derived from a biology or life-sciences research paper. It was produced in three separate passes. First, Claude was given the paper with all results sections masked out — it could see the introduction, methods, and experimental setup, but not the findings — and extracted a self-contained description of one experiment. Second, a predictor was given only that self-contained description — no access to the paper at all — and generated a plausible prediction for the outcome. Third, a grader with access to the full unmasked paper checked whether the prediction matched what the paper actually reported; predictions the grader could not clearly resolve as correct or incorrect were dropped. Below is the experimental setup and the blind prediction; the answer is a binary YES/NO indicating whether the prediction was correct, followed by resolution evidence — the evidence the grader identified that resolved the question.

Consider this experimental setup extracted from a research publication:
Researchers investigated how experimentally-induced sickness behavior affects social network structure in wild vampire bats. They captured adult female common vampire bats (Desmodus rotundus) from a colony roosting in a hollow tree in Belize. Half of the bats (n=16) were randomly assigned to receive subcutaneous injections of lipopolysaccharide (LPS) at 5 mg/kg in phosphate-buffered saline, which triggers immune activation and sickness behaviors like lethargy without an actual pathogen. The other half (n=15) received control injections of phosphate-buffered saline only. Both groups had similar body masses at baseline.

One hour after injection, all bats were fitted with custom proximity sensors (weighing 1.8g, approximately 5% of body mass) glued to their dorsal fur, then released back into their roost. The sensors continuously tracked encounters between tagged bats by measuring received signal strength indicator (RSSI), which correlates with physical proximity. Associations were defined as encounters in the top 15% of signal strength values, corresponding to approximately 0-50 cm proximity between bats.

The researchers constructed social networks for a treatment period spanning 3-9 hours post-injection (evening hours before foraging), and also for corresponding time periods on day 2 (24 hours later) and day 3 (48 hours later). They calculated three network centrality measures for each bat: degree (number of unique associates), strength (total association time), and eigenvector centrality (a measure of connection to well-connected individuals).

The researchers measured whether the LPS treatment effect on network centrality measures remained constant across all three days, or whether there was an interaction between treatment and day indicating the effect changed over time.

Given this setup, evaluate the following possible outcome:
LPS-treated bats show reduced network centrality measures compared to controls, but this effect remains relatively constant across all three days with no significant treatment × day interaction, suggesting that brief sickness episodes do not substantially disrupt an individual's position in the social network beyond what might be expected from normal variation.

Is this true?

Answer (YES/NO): NO